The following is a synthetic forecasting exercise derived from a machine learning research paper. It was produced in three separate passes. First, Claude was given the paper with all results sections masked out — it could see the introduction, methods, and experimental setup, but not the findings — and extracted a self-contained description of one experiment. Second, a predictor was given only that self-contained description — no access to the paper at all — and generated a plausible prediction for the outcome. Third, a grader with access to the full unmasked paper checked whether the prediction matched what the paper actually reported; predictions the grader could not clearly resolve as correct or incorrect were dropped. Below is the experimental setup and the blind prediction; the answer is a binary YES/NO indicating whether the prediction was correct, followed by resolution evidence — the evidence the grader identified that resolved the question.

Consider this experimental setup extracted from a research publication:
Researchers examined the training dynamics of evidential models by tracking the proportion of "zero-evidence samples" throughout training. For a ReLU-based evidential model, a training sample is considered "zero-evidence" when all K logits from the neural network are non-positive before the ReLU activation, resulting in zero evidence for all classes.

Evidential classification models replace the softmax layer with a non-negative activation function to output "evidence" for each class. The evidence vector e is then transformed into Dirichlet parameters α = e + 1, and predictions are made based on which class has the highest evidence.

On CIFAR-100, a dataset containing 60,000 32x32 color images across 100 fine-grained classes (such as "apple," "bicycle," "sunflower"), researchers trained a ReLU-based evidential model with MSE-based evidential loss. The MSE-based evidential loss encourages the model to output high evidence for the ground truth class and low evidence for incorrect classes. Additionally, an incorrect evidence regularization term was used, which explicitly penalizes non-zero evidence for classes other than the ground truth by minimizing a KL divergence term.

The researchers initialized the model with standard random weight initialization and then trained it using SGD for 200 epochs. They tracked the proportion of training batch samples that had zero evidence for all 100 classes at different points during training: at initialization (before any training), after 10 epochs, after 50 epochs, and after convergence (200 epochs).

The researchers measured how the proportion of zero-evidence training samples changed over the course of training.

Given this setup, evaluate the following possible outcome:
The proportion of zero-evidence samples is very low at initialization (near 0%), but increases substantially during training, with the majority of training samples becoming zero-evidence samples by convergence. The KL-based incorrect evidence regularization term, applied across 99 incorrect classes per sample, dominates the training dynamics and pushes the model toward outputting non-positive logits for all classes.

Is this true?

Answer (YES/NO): YES